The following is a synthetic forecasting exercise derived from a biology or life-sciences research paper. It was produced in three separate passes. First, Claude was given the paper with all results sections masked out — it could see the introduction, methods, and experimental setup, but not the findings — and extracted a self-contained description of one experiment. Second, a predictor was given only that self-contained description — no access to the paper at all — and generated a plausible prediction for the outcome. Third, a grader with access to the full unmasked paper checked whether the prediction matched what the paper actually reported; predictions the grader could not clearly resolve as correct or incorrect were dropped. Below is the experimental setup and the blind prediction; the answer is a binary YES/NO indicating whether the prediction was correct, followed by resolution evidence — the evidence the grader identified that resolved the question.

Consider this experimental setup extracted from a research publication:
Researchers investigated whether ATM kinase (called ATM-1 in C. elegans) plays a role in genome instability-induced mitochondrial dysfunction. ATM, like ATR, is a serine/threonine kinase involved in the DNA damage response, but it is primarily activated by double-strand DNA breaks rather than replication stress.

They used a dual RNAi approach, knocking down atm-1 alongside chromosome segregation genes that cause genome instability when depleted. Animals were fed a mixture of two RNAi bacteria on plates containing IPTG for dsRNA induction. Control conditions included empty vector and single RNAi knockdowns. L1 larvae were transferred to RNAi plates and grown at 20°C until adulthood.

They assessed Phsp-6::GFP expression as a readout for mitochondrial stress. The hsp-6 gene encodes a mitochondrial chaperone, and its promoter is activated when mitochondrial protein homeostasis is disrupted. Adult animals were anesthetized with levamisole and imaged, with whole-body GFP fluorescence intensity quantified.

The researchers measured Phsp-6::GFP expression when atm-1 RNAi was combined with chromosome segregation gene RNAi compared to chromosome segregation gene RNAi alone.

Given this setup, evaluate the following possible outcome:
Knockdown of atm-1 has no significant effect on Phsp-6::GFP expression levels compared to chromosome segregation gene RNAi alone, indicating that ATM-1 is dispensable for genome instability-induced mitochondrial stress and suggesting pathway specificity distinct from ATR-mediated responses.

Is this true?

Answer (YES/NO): NO